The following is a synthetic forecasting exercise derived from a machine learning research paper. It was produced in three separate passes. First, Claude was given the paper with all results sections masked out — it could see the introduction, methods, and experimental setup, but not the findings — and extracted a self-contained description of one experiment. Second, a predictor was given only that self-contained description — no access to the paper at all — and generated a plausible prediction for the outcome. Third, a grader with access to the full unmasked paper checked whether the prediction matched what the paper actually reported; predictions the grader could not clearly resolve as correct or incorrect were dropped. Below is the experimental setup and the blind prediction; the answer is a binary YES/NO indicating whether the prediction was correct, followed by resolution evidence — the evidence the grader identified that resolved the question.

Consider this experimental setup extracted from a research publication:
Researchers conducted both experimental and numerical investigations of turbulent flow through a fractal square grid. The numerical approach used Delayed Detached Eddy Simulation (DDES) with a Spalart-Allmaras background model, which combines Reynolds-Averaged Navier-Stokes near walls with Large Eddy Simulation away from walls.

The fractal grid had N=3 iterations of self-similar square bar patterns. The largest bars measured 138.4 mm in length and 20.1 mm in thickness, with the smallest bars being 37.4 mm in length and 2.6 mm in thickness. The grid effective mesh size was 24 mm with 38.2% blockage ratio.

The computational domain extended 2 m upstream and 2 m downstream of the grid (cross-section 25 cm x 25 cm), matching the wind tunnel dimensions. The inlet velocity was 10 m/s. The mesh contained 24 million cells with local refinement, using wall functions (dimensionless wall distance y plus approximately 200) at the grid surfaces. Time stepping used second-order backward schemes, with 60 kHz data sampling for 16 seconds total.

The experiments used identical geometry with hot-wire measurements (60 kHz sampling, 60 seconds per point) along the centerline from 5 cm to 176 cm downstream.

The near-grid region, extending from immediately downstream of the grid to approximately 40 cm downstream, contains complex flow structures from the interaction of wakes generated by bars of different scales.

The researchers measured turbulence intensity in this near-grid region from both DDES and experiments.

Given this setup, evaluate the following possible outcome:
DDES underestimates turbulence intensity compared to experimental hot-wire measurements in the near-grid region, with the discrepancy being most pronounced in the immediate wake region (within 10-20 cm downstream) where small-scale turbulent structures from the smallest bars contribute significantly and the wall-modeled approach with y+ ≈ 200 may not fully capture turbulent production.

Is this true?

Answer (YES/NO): NO